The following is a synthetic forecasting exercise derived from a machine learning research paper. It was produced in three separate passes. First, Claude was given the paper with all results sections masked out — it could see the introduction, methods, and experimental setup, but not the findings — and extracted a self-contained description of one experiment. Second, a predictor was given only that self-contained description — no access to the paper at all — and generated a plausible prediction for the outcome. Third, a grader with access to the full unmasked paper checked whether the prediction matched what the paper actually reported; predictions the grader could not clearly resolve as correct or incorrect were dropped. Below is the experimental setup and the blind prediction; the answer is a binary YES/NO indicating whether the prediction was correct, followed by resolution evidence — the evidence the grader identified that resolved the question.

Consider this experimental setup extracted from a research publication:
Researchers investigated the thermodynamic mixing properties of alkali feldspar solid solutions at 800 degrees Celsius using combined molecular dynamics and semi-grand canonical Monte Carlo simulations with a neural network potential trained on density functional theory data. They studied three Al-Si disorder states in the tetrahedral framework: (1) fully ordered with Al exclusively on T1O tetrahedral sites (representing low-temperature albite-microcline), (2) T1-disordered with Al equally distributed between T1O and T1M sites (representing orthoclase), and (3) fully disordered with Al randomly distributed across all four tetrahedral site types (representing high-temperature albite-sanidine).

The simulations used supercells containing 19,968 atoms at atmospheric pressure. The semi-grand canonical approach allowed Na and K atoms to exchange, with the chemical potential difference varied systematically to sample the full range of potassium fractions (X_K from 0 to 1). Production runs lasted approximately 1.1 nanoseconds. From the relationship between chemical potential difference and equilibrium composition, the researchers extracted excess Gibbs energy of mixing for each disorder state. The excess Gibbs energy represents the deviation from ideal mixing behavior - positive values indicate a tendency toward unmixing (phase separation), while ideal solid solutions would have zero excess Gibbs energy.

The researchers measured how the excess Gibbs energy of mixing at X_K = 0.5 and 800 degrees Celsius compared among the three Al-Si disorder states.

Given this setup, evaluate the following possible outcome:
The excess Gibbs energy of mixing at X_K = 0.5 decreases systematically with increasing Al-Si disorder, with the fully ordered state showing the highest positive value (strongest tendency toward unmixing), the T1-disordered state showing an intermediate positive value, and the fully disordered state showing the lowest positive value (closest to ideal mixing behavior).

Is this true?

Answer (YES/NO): NO